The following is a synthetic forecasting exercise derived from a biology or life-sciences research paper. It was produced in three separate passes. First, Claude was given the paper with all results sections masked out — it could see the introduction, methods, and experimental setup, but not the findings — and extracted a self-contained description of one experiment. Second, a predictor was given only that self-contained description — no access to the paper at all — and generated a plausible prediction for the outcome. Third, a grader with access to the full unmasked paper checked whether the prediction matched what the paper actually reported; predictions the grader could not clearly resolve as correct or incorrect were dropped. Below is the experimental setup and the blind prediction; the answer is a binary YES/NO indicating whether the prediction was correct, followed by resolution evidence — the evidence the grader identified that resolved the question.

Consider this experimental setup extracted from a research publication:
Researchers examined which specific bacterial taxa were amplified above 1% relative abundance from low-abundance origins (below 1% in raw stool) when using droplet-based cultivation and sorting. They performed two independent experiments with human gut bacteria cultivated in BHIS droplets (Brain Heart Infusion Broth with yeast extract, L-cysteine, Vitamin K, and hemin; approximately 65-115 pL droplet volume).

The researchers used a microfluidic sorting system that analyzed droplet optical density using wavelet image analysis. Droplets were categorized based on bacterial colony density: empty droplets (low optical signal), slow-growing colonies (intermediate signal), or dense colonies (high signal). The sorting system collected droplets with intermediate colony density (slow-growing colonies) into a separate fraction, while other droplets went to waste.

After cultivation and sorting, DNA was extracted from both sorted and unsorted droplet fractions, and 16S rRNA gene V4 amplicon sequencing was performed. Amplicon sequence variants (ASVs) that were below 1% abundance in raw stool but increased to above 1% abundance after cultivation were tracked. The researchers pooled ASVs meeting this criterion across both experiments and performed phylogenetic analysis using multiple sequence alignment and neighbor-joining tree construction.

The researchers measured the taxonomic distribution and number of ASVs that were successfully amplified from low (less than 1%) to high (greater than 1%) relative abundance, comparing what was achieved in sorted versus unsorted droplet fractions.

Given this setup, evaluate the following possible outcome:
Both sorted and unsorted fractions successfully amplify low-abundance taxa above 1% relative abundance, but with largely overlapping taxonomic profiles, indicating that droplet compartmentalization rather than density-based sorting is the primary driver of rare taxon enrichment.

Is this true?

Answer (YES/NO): NO